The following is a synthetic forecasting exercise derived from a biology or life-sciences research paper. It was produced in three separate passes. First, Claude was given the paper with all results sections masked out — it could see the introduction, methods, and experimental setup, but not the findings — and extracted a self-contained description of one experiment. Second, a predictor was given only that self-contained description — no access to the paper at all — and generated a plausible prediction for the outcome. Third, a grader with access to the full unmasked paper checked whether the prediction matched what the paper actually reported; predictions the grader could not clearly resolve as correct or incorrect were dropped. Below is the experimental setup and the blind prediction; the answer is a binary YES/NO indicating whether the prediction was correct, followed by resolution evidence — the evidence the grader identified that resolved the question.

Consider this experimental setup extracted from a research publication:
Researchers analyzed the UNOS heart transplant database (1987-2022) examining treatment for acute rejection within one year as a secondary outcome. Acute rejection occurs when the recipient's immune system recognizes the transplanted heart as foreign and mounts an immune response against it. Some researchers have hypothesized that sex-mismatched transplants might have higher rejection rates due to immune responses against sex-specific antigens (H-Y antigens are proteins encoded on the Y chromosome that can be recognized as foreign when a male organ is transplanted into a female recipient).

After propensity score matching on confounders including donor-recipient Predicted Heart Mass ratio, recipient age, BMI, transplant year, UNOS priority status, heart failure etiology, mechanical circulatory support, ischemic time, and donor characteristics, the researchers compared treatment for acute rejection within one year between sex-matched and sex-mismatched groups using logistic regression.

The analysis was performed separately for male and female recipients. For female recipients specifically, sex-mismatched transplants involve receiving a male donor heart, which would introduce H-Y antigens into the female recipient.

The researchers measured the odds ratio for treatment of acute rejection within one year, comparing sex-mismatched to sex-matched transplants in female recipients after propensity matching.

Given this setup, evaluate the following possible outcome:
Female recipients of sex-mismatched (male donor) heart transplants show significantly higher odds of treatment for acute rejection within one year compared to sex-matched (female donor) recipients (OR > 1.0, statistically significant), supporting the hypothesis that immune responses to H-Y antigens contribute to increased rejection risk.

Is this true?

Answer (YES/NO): NO